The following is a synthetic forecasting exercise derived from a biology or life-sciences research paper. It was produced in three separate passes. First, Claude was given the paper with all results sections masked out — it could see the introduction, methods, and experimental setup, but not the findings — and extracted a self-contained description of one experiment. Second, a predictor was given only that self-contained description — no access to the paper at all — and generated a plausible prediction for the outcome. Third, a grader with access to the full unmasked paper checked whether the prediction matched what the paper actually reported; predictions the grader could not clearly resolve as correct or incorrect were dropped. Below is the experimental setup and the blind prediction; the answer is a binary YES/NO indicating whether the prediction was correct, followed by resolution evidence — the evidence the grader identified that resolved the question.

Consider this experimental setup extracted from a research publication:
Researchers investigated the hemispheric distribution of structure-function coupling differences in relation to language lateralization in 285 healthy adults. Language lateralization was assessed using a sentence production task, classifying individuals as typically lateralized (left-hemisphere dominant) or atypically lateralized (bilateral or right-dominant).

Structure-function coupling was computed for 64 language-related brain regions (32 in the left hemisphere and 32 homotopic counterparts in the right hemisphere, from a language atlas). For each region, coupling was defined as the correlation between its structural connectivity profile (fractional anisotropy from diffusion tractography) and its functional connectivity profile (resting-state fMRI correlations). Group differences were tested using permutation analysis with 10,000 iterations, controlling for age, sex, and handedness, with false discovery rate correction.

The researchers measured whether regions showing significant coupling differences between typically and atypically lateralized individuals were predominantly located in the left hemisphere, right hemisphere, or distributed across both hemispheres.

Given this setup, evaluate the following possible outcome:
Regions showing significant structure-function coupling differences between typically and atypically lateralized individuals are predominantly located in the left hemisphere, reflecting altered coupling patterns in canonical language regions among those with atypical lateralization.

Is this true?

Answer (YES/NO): NO